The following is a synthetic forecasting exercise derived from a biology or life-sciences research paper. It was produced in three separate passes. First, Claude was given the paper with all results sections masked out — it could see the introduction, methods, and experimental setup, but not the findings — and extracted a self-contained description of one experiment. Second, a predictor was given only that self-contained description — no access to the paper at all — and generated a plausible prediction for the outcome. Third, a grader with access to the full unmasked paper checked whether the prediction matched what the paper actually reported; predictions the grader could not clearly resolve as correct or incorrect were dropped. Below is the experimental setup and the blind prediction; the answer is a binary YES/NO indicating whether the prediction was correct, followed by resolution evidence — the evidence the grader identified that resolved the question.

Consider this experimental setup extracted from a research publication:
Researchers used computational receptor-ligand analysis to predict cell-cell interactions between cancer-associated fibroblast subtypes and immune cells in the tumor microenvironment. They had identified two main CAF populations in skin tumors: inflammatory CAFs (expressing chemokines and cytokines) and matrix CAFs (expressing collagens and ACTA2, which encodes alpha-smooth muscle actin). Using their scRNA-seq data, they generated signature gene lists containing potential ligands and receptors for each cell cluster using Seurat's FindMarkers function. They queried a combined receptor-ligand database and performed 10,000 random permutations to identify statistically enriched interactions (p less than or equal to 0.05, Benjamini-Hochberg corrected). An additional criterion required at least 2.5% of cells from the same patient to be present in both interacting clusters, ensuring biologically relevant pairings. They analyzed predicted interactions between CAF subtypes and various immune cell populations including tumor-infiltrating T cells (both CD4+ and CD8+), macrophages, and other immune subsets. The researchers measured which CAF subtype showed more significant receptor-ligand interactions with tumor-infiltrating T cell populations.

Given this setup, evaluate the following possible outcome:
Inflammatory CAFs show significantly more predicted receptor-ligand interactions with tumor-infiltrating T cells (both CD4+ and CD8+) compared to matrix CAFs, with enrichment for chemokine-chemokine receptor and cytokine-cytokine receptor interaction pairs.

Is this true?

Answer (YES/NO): YES